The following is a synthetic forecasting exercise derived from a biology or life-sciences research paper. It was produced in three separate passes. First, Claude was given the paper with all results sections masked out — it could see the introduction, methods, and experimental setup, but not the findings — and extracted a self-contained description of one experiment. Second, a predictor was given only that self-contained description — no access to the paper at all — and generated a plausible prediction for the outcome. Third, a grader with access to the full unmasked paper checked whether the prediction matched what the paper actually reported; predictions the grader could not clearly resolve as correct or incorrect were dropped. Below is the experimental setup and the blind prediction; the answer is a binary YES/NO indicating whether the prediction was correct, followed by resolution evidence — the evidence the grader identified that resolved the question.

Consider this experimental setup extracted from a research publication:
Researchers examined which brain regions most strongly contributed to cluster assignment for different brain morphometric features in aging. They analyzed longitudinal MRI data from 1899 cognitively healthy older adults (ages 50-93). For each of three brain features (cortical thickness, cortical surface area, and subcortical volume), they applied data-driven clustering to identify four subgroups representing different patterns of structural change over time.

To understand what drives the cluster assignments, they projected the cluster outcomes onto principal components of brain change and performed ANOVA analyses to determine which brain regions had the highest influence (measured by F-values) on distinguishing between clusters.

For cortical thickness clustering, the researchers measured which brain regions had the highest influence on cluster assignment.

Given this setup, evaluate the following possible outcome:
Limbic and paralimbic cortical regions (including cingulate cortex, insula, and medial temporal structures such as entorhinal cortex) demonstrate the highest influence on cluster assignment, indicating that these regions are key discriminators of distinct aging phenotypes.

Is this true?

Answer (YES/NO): NO